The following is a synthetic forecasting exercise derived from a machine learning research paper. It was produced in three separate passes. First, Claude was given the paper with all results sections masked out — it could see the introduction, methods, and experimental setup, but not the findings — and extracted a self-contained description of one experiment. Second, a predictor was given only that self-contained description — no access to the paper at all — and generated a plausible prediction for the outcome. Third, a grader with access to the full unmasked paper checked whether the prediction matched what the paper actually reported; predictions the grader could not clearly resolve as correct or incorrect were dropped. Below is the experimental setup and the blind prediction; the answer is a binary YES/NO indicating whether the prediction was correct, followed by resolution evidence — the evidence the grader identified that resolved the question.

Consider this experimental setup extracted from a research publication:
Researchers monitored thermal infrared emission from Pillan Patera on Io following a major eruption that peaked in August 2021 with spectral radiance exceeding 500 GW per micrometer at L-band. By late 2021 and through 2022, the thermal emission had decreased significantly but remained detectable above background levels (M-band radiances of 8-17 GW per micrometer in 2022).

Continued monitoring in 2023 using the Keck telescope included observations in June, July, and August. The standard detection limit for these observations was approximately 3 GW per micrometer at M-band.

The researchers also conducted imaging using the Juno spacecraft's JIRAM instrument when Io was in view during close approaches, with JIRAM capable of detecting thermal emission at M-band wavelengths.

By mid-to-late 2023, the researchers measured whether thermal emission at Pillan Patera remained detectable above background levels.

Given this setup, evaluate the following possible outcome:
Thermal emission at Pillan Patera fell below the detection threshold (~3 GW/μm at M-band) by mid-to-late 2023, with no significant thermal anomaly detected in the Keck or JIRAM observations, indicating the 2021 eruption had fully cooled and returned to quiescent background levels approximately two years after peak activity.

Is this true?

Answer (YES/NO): NO